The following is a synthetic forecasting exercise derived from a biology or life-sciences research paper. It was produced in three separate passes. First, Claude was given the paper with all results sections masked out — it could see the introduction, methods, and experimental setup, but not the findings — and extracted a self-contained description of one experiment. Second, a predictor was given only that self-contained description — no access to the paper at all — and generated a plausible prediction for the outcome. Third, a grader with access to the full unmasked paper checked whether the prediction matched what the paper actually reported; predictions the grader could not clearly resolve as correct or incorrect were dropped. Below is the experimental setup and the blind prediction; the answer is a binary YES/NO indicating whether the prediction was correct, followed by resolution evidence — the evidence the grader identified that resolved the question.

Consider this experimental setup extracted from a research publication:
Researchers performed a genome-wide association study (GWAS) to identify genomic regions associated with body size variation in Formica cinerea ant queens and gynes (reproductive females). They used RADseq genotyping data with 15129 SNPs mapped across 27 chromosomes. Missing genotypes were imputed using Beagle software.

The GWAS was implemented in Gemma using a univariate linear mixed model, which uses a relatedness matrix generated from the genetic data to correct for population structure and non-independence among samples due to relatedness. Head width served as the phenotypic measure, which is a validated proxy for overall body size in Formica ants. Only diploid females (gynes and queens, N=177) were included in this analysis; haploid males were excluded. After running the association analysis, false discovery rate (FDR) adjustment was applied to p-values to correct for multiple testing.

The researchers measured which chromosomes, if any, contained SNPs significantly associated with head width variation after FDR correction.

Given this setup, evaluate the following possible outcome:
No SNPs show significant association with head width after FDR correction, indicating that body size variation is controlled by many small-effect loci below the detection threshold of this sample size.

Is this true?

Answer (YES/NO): NO